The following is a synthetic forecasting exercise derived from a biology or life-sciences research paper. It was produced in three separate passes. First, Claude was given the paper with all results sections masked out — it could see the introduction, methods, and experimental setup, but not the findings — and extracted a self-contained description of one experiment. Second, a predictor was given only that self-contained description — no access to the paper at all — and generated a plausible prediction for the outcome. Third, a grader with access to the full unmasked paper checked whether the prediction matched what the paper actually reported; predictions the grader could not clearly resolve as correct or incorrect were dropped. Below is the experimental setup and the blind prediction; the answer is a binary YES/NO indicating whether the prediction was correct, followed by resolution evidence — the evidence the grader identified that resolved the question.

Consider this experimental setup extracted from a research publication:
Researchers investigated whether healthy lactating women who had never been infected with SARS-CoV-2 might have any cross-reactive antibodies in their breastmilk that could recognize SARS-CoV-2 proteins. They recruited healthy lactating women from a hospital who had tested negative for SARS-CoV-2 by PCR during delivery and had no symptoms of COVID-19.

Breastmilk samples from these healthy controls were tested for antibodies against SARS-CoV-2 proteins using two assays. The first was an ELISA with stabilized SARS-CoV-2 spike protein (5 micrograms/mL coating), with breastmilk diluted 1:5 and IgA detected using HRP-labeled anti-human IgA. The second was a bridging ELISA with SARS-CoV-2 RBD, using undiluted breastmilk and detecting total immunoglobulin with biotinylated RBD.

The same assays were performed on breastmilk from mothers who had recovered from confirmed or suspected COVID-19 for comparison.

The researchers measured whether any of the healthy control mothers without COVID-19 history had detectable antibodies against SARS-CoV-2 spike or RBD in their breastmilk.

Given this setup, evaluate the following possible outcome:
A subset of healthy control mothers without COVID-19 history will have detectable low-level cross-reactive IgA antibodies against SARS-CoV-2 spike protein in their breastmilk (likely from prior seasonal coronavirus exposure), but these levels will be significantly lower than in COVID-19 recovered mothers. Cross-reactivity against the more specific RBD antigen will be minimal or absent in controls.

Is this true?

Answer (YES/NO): NO